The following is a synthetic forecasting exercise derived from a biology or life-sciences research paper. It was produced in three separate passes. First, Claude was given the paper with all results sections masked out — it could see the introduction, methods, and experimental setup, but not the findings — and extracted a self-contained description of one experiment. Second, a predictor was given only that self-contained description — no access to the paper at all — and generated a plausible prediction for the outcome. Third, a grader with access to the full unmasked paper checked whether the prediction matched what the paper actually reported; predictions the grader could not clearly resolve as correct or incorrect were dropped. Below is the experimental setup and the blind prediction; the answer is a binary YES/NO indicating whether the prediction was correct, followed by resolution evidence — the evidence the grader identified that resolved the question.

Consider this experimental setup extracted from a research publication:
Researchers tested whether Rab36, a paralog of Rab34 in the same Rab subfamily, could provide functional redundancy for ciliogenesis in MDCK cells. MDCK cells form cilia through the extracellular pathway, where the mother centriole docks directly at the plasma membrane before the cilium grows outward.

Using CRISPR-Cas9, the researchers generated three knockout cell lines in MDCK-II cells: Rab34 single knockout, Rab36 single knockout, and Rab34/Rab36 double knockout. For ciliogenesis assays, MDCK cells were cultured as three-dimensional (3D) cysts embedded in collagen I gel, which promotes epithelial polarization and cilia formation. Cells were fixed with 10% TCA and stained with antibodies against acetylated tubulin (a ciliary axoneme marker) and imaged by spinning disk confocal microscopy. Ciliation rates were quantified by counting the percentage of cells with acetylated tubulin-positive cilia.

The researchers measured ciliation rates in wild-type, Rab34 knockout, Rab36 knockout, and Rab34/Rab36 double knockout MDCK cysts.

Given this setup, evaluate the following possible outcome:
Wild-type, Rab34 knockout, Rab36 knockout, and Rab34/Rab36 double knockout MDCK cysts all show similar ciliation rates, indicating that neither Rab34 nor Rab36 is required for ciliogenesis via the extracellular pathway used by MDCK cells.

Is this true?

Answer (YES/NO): YES